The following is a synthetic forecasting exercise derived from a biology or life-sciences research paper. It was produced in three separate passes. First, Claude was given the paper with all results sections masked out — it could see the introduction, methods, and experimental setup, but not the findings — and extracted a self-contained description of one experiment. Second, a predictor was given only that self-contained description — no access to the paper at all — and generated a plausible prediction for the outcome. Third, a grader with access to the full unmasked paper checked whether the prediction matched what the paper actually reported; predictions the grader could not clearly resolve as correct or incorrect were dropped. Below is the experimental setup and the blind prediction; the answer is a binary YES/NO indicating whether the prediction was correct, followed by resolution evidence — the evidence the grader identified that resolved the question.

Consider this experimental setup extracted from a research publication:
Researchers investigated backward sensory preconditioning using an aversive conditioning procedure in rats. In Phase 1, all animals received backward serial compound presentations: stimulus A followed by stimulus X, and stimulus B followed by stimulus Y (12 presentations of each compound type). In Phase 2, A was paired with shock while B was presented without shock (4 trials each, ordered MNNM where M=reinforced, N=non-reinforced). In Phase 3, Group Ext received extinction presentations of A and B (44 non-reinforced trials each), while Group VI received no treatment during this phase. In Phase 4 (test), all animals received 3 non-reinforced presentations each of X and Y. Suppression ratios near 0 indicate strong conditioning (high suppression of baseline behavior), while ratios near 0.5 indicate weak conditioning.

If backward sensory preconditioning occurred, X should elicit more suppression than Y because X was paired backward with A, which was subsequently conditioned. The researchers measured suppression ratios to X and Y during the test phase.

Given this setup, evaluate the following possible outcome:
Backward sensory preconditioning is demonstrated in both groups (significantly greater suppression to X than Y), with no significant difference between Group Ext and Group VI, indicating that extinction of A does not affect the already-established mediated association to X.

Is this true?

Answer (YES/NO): NO